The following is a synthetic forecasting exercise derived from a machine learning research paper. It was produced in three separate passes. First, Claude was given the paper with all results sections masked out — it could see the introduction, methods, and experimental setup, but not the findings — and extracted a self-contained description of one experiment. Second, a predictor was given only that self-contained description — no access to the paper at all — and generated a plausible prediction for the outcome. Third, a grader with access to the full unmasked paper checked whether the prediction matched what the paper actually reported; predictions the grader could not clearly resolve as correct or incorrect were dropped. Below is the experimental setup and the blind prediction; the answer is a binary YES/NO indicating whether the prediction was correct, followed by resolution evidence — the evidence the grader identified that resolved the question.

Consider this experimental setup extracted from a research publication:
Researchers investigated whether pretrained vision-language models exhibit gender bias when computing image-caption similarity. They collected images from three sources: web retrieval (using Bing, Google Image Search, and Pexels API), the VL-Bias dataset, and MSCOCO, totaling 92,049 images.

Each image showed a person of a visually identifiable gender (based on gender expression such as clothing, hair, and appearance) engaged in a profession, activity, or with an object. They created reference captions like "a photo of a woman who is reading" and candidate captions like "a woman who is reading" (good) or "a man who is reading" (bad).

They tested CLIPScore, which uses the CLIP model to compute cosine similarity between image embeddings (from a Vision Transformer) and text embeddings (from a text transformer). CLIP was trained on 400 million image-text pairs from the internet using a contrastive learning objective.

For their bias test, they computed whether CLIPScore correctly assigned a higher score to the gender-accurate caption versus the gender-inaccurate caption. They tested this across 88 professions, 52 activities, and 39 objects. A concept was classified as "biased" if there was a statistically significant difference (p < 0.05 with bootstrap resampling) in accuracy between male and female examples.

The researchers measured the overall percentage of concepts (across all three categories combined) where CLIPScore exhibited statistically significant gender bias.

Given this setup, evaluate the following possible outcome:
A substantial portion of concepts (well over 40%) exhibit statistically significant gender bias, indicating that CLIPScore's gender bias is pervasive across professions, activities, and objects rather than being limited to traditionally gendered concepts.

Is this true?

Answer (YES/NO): YES